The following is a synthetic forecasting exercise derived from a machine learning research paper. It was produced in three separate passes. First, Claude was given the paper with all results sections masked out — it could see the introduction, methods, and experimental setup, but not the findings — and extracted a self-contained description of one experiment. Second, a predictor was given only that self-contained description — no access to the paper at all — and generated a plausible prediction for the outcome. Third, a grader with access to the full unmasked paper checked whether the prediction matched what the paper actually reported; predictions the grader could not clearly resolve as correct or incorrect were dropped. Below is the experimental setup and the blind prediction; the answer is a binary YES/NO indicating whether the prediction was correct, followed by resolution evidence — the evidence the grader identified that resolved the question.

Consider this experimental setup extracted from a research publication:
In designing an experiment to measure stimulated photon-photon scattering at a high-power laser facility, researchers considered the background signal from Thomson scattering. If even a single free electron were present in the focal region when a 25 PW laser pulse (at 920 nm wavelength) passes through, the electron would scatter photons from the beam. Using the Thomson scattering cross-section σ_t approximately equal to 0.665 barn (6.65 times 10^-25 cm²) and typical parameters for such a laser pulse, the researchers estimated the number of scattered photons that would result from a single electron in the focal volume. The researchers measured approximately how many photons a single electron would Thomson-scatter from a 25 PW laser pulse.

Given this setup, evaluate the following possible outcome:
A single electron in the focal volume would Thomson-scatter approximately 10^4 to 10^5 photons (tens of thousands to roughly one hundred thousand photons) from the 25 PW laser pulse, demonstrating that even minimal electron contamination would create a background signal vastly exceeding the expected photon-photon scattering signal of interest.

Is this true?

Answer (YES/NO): YES